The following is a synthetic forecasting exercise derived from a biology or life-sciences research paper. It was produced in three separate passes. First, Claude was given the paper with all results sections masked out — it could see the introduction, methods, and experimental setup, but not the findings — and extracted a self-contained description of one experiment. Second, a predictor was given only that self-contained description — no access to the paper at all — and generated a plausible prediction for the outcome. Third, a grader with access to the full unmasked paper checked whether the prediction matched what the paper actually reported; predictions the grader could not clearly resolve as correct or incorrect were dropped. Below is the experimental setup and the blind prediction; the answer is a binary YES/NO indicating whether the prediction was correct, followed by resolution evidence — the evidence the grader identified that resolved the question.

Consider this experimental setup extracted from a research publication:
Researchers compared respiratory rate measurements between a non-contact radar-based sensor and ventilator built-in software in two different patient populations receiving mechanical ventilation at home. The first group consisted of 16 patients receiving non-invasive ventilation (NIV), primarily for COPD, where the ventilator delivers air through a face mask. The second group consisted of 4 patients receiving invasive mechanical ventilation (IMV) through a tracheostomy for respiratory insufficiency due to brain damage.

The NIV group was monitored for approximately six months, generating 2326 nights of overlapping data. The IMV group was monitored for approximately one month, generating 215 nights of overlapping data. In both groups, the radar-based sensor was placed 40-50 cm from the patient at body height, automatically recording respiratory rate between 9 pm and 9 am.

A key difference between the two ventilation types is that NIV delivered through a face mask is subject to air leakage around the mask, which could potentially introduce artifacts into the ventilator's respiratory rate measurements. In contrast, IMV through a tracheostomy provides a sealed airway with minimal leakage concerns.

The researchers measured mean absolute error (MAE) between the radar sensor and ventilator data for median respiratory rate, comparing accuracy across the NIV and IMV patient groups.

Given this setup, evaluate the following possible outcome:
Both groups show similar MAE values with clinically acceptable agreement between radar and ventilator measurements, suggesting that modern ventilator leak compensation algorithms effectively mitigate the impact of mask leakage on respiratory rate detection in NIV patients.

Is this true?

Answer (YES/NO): NO